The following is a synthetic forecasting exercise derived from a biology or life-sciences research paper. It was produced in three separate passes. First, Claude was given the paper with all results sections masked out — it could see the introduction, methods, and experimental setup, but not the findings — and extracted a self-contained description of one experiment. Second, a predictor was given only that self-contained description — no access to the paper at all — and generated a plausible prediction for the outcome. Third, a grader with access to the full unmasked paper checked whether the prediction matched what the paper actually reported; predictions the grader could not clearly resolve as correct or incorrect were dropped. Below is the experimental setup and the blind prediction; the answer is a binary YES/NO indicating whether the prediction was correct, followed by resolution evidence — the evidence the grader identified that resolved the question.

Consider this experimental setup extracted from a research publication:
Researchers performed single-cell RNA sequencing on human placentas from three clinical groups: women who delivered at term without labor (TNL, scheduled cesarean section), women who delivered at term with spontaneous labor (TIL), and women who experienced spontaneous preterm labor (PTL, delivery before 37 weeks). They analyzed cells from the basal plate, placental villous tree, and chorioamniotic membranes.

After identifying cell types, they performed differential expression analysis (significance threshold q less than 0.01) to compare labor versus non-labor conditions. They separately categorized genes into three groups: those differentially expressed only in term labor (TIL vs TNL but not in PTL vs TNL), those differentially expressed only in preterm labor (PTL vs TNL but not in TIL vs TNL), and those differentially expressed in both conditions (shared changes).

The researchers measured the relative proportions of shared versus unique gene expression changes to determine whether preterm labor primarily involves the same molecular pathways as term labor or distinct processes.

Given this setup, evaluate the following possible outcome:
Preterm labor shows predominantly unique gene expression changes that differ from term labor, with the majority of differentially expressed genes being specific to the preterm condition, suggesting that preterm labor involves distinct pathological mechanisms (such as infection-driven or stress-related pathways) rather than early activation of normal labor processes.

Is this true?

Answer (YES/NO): NO